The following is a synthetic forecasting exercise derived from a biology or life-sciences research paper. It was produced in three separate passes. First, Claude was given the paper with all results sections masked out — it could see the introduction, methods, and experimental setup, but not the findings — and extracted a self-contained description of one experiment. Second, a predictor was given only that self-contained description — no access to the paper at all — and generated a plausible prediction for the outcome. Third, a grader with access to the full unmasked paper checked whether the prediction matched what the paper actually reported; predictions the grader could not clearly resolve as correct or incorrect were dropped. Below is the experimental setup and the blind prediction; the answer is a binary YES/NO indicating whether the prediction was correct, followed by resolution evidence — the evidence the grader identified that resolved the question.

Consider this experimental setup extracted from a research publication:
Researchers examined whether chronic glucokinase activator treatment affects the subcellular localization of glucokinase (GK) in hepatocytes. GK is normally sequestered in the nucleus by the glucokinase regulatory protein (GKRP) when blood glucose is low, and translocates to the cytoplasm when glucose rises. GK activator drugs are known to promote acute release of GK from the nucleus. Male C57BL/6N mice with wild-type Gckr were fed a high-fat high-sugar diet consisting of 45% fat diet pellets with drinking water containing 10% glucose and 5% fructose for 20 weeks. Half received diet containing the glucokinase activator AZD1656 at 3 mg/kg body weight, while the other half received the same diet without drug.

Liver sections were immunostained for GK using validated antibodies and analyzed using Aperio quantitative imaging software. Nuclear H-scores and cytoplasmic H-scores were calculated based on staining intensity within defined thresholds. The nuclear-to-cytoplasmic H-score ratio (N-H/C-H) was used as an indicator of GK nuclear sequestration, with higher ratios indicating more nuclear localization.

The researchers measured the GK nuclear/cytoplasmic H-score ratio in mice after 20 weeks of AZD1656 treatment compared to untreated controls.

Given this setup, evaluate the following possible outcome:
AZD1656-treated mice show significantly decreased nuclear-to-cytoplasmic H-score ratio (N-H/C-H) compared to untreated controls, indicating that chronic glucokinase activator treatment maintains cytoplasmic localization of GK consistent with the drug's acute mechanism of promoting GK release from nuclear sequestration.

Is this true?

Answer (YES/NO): NO